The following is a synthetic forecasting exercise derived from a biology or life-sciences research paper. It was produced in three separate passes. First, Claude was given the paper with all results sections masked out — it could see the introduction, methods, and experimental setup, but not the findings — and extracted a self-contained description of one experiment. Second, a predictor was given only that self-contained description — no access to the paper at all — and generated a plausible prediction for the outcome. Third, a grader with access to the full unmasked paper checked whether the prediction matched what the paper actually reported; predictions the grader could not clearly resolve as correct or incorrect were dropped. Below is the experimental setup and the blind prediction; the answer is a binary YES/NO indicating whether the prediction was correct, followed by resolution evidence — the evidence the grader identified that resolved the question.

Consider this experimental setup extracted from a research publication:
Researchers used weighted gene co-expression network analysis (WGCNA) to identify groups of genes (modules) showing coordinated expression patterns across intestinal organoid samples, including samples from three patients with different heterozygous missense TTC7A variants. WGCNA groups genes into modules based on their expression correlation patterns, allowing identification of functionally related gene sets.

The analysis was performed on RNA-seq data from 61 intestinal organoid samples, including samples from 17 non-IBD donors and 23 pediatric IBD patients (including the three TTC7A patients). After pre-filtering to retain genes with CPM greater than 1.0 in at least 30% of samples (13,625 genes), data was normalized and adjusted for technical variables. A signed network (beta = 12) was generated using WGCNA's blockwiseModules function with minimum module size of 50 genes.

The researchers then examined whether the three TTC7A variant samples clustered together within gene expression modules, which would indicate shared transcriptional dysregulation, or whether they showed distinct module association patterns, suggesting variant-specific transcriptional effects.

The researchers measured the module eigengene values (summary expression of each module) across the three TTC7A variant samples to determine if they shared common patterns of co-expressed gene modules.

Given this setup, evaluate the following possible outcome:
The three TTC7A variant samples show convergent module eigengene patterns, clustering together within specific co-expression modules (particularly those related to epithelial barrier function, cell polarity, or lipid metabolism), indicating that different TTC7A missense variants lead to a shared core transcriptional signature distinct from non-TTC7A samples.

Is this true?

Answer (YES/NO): NO